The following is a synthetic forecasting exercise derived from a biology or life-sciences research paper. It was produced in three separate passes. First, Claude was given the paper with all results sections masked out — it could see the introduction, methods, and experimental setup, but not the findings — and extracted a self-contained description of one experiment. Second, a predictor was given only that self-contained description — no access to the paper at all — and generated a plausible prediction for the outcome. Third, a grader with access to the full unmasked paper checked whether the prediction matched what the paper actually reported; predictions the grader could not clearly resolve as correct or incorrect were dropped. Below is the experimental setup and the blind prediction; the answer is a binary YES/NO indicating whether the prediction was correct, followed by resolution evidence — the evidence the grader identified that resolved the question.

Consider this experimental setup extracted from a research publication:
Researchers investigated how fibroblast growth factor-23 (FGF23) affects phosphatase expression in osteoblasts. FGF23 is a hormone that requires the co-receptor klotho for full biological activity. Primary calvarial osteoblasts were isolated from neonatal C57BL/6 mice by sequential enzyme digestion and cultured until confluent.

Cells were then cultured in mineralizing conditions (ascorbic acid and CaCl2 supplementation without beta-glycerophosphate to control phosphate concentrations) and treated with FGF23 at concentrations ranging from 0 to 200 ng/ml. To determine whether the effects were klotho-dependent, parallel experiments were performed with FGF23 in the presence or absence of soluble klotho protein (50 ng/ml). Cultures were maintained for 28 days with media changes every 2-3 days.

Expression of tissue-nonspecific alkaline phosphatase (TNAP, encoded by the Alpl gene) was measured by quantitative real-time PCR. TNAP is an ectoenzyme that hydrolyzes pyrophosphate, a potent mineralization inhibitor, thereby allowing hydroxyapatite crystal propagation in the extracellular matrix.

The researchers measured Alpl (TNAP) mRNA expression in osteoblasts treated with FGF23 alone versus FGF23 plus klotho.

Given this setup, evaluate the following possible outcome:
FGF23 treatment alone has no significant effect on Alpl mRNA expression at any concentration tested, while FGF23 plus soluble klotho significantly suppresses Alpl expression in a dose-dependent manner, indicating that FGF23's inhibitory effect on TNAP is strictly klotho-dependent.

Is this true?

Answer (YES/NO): NO